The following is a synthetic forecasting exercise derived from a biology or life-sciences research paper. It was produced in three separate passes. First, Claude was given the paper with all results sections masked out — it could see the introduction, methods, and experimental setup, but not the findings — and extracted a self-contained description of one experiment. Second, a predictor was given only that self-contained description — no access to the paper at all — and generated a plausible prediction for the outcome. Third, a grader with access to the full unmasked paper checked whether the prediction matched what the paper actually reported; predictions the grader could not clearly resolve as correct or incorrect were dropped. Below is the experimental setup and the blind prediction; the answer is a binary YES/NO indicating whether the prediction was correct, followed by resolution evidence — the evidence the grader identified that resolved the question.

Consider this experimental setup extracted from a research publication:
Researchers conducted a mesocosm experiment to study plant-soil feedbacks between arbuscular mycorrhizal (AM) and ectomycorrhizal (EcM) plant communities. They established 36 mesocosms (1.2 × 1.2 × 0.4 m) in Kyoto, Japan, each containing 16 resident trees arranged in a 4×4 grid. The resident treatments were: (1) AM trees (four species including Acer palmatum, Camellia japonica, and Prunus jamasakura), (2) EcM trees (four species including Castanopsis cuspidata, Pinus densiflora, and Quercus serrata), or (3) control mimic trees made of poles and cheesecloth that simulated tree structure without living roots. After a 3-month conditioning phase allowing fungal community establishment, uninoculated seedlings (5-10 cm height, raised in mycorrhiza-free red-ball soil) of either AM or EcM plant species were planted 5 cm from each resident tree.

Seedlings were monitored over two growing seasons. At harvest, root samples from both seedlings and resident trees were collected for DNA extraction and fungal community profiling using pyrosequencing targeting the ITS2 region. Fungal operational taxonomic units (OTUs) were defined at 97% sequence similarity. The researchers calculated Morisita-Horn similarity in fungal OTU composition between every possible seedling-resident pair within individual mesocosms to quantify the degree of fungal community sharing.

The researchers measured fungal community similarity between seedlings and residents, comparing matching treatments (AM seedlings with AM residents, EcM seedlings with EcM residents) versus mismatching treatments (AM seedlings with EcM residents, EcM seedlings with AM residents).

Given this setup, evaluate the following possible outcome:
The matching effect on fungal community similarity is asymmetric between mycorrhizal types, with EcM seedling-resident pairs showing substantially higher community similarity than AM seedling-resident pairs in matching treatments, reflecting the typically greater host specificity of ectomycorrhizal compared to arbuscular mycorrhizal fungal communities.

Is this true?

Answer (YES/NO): YES